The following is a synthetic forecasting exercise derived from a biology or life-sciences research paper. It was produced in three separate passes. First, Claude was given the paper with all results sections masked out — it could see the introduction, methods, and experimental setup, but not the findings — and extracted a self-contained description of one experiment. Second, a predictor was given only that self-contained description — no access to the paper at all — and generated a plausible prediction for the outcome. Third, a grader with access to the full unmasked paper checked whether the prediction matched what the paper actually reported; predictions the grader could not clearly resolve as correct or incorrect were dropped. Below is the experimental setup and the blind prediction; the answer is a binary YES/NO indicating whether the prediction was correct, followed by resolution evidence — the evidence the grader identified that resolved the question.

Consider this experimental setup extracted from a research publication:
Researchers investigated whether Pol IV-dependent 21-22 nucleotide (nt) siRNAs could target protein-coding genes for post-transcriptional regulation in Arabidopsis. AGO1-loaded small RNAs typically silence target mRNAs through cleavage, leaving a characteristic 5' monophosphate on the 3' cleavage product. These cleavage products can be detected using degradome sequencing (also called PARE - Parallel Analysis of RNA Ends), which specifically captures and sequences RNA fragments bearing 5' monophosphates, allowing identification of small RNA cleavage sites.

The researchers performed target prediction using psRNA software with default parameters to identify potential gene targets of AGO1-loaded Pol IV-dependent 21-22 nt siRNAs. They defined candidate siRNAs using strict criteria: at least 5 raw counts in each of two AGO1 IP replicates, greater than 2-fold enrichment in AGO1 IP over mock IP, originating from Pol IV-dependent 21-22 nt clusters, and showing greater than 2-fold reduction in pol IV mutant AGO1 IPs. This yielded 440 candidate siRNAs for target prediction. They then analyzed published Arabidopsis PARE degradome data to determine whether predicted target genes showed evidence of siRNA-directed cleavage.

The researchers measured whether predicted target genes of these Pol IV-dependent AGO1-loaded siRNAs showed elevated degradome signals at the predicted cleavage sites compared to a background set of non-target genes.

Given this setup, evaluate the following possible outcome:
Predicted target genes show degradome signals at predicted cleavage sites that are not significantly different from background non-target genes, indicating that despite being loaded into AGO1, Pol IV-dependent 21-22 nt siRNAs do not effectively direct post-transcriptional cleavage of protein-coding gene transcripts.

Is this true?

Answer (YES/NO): NO